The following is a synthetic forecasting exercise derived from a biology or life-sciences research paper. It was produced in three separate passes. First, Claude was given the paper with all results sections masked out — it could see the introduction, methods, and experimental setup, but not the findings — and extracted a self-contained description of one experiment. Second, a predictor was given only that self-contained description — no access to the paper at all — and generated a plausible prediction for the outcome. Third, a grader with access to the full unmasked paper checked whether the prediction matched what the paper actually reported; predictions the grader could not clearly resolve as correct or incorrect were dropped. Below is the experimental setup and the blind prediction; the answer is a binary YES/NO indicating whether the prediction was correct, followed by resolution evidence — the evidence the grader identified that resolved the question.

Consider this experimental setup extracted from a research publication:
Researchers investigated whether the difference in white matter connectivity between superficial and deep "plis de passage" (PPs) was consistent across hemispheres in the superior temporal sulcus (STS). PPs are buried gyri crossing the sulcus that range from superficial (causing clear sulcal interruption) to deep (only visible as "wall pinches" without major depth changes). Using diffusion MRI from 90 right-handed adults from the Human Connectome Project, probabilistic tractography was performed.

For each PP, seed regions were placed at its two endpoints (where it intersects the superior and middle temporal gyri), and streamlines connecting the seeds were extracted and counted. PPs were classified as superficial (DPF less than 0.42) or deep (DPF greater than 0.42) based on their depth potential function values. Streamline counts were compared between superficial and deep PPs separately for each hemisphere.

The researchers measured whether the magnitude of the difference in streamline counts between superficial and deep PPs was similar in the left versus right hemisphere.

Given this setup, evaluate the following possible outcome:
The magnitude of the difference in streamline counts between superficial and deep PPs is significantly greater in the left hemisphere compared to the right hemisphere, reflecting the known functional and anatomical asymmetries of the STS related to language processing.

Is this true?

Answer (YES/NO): NO